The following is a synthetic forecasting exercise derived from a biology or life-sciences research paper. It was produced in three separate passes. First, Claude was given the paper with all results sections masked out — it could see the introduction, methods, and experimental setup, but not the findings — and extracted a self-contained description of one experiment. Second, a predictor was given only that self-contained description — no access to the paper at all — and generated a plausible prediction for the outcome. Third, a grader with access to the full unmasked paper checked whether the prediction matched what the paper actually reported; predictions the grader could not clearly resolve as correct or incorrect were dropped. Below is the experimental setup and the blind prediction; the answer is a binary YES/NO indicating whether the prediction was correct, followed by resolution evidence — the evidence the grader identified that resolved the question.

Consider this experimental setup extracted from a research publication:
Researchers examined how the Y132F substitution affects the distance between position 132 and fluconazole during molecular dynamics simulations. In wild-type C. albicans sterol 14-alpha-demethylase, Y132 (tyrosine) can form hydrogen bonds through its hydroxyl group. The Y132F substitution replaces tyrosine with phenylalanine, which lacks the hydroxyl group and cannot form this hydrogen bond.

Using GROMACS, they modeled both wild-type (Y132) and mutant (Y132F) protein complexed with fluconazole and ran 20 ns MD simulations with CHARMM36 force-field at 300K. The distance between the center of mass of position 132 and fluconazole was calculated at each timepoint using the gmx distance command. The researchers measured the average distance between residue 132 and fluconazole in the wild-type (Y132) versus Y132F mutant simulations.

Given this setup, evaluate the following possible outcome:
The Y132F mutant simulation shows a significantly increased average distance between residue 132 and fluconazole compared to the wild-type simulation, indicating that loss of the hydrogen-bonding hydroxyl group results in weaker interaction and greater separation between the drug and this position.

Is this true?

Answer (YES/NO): YES